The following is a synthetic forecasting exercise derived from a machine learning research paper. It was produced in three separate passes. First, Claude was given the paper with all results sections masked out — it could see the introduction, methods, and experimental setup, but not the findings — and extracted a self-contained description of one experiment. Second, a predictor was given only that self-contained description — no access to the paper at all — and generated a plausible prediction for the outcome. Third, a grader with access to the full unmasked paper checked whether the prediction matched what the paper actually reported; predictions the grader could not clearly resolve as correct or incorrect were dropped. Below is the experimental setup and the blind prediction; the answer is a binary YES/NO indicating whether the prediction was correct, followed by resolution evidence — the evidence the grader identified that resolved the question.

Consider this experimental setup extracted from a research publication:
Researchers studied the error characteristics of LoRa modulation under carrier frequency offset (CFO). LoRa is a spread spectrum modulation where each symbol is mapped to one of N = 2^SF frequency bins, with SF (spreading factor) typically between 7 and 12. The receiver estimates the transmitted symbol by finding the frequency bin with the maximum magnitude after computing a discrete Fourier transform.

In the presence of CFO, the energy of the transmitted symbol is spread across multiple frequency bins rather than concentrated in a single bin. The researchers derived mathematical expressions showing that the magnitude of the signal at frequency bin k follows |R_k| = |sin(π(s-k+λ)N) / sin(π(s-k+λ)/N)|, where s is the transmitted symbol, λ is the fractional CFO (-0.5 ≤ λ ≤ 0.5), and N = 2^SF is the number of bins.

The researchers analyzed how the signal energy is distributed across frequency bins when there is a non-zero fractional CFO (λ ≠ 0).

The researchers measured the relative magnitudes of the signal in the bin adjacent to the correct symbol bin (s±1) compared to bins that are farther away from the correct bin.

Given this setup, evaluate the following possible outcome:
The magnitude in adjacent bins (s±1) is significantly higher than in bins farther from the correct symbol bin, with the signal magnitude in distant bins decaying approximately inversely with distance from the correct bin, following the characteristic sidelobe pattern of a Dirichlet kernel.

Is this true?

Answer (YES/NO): YES